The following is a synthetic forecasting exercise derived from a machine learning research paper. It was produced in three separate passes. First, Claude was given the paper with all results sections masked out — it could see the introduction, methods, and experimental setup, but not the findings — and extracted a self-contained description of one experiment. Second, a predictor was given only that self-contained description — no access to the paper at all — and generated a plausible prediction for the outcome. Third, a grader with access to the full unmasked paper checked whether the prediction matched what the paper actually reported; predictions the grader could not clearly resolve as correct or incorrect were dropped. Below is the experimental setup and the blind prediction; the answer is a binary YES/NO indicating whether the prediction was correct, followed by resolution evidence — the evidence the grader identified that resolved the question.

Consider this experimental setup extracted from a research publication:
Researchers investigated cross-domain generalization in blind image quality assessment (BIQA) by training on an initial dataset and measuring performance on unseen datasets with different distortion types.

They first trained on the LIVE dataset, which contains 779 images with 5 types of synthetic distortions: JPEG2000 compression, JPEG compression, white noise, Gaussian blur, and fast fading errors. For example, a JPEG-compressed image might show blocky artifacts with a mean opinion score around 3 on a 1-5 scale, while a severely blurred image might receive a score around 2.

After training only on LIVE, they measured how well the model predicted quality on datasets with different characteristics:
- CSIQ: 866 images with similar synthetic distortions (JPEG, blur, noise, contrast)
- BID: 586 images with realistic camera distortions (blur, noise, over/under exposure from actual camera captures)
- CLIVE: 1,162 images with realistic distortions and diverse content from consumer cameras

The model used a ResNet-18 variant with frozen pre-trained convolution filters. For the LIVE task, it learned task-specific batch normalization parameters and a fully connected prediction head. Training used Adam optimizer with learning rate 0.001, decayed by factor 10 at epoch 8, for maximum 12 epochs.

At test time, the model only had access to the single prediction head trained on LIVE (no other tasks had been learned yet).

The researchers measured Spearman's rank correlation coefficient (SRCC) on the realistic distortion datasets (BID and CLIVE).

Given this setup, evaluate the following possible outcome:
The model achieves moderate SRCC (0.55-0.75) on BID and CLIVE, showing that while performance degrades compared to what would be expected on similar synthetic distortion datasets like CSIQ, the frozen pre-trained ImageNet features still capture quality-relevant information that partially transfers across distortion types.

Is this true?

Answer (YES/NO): NO